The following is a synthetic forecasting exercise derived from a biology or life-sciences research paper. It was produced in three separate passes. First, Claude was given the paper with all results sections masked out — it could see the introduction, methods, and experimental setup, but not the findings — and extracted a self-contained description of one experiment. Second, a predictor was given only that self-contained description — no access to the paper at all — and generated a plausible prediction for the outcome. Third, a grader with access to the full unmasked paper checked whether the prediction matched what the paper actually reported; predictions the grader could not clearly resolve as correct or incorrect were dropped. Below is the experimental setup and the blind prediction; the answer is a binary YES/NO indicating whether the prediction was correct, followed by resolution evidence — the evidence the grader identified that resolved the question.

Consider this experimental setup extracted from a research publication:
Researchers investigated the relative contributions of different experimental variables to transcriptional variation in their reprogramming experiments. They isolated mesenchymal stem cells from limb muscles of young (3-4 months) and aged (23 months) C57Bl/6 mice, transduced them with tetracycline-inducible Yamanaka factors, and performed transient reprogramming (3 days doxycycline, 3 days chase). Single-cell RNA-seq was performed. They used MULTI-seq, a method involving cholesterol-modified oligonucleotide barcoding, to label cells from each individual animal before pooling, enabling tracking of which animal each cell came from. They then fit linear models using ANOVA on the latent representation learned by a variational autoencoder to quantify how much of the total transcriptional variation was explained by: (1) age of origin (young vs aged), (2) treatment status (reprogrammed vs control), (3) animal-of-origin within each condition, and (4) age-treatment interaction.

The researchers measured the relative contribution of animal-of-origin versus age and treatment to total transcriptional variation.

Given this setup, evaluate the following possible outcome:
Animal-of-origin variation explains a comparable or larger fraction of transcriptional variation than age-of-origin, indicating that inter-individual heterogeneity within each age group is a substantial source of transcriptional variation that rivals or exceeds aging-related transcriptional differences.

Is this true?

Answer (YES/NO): NO